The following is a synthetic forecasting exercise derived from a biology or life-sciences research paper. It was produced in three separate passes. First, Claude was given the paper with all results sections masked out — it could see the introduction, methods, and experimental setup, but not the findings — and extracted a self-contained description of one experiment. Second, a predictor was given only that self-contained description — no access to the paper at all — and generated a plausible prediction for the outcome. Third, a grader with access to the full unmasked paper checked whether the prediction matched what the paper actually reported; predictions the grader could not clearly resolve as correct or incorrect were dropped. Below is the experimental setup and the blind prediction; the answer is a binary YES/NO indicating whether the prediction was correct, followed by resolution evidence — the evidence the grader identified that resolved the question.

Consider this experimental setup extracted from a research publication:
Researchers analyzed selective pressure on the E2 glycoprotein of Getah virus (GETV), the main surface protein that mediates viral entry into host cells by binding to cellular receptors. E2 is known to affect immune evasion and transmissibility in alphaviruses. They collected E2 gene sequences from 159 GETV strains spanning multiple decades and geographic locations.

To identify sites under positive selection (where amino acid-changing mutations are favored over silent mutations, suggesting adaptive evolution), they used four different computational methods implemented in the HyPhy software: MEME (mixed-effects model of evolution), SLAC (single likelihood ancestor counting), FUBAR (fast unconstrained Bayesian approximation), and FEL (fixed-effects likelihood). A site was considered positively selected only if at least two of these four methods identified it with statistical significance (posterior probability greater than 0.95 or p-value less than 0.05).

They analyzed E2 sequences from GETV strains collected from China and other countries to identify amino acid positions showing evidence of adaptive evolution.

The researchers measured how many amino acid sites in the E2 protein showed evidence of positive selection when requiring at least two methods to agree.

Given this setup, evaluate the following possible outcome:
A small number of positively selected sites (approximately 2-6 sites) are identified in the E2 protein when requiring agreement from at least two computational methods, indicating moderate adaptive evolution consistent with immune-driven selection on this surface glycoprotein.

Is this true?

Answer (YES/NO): YES